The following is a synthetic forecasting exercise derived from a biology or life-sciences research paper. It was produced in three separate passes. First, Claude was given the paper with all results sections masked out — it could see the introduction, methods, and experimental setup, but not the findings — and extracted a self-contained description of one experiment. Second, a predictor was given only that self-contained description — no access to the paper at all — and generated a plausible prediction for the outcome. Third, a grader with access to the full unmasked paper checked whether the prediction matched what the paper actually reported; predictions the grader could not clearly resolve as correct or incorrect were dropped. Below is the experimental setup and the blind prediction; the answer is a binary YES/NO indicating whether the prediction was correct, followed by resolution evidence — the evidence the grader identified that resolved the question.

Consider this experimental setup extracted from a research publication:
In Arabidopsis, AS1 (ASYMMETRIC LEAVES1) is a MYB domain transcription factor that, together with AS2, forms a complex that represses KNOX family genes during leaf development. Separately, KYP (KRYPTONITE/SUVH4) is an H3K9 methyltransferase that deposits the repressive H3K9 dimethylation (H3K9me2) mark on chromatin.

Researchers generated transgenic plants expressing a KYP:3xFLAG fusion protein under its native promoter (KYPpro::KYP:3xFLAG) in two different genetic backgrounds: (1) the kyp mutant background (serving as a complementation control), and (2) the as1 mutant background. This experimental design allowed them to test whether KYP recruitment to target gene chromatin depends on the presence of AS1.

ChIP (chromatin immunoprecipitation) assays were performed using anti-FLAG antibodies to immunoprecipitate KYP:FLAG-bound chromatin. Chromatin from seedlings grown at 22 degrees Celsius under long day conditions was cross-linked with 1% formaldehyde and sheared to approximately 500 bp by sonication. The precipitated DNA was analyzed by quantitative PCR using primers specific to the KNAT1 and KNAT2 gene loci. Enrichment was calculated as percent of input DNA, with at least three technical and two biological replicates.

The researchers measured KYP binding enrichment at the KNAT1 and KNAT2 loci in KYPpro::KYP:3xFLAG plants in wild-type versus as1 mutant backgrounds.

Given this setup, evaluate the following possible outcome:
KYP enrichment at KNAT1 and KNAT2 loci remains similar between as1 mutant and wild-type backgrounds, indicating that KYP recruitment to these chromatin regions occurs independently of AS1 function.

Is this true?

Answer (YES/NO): NO